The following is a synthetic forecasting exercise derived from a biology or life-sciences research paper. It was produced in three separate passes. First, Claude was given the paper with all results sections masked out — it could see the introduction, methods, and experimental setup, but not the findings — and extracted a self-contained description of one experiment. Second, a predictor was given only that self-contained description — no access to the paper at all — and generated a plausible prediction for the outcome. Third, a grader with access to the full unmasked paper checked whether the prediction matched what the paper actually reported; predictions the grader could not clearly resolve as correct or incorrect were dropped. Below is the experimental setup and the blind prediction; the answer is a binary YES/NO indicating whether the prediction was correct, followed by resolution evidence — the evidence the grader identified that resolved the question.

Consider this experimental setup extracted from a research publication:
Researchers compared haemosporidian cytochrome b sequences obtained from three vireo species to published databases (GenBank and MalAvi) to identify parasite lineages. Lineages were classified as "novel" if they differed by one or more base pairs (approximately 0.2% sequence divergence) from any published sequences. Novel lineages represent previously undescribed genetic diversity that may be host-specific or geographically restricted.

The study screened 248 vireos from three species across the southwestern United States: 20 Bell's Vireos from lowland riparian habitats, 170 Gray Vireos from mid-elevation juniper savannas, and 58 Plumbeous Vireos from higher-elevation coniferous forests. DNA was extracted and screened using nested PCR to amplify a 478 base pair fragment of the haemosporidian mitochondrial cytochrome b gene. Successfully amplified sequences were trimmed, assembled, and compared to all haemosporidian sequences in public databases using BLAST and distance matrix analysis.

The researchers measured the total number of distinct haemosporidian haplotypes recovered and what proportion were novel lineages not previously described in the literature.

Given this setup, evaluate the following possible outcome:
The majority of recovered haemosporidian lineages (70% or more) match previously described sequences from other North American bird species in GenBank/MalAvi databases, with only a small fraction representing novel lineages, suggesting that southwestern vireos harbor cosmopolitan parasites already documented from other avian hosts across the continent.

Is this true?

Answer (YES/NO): NO